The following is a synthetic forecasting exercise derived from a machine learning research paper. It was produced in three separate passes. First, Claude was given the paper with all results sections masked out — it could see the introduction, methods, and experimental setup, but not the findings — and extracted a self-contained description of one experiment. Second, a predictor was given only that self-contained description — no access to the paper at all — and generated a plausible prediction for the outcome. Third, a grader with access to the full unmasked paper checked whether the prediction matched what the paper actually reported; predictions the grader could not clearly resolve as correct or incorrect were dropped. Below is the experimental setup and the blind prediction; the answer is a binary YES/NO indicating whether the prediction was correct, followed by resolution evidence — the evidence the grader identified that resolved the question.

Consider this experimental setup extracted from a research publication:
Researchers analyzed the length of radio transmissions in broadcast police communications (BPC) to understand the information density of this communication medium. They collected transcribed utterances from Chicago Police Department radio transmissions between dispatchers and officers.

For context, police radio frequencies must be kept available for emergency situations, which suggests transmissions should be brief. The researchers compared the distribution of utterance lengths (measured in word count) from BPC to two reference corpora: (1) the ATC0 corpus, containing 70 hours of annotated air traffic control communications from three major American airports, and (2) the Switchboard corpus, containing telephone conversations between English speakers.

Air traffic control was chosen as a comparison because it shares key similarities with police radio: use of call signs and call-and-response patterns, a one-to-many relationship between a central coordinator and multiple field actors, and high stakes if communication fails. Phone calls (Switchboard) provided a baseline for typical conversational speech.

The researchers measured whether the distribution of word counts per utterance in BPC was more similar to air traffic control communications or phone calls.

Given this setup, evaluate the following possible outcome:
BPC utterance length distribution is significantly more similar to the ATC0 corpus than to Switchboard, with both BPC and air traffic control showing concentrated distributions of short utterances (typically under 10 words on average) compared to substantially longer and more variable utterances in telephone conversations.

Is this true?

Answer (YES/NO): NO